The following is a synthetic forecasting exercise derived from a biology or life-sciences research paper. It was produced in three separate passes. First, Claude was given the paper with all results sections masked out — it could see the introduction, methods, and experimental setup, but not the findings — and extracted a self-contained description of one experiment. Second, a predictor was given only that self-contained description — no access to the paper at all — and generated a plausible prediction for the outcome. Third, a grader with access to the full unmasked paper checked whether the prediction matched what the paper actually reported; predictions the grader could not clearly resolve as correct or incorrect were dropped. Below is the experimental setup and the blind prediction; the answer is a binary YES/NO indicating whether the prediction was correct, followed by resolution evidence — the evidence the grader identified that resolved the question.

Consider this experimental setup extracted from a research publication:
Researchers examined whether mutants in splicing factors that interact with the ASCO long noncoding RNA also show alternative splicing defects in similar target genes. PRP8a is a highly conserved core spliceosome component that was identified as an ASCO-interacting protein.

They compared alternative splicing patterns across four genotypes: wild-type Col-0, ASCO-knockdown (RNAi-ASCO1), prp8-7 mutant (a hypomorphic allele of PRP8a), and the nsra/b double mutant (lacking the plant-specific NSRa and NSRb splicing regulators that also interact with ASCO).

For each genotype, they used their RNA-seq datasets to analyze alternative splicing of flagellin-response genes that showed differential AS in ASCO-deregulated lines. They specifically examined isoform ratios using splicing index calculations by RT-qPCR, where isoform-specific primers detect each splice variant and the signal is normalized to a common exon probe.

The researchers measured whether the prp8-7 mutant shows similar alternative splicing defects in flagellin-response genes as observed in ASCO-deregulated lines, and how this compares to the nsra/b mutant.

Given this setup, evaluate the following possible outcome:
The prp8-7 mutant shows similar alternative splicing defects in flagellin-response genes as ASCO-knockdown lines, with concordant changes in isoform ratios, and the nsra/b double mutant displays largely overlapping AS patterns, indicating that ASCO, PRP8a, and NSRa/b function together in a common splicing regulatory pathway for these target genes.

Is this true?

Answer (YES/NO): NO